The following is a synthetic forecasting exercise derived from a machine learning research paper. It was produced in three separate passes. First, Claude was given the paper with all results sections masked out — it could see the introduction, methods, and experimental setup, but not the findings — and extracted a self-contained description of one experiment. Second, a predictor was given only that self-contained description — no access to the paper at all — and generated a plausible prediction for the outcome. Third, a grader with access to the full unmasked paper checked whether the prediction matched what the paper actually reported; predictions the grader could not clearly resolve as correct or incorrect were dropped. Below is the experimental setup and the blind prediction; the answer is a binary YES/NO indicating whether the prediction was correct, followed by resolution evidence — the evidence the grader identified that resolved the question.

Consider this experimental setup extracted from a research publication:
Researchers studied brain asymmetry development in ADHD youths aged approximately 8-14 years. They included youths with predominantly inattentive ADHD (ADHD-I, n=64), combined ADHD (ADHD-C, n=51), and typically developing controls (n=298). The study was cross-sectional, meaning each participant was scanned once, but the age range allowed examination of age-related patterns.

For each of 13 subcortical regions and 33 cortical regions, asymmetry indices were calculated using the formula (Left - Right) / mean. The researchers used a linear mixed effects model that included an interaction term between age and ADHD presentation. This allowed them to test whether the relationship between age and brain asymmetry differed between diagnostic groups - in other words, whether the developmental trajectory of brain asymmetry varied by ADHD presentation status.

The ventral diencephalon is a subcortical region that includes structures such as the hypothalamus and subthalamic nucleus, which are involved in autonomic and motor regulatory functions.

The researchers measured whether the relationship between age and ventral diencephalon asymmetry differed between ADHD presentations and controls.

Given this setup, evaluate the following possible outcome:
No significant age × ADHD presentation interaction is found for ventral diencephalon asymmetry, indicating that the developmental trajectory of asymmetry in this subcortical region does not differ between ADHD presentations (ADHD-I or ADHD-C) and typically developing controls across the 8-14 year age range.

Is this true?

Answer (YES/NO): NO